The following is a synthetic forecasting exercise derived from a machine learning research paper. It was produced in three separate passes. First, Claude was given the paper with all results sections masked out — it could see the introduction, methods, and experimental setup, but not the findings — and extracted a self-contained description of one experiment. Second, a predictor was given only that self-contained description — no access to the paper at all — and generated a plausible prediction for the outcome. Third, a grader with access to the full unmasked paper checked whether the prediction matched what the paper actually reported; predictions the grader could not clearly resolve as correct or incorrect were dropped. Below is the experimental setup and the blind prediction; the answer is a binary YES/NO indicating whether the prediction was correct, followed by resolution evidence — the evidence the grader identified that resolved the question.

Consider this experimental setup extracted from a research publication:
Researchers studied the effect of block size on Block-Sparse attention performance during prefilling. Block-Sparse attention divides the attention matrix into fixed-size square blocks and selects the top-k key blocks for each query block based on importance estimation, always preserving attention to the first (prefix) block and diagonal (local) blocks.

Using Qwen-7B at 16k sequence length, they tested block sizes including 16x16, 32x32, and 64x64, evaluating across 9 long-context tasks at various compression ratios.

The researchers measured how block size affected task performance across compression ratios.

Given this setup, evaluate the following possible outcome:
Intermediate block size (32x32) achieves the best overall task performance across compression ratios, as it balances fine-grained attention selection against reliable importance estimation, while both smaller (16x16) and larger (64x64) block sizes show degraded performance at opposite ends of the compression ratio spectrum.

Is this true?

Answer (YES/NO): NO